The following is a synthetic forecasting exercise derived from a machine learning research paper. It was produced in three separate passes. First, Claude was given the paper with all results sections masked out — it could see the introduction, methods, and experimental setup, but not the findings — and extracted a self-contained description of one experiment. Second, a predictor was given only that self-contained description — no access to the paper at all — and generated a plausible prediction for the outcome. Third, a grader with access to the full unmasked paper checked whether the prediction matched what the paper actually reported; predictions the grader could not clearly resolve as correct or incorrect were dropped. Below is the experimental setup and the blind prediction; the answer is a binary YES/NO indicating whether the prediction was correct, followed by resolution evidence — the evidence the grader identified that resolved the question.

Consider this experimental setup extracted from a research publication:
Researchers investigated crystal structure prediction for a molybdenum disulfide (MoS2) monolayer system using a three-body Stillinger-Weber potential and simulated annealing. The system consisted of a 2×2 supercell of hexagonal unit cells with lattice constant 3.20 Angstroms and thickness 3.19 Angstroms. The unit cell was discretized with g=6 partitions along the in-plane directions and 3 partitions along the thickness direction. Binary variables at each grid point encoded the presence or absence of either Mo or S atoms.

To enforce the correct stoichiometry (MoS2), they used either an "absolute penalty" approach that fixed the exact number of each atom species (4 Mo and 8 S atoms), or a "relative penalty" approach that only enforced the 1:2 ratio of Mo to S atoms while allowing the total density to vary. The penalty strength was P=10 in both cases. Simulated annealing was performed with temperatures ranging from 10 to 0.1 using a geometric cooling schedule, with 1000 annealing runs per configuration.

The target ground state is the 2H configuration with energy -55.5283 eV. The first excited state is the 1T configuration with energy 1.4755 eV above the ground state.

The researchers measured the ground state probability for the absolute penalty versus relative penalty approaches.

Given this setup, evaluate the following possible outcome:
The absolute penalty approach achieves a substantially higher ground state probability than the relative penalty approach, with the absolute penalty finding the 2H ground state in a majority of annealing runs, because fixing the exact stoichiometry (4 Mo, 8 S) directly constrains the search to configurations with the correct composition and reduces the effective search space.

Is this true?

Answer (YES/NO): NO